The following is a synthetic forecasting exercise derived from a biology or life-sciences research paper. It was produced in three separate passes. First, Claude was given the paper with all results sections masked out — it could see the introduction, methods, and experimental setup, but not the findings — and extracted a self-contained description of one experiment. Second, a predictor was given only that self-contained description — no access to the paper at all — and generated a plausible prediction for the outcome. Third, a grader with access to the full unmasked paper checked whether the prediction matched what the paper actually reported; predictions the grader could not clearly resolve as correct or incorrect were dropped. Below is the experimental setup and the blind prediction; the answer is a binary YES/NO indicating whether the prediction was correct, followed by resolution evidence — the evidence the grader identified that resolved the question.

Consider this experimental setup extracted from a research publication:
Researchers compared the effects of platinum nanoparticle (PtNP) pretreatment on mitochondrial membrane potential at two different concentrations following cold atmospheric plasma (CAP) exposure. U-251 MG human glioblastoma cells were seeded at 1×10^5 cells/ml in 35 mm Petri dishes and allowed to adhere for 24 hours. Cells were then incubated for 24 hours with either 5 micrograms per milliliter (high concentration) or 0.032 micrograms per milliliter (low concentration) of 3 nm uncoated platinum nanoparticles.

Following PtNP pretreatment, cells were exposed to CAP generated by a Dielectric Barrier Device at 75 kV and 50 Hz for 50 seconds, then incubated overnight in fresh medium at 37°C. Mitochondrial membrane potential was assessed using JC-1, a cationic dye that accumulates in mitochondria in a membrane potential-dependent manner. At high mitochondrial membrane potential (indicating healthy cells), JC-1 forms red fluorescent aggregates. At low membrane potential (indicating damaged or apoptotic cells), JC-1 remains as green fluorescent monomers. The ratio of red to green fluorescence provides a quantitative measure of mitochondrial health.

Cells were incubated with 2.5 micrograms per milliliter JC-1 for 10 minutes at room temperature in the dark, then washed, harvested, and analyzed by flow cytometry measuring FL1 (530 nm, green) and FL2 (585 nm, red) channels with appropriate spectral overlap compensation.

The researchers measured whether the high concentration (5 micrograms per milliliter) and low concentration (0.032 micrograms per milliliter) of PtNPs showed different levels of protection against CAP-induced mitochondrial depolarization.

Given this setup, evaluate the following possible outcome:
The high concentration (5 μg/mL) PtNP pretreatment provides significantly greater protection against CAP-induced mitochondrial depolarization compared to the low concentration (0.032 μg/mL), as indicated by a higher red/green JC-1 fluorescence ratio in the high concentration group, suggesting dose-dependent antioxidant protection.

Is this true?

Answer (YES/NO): NO